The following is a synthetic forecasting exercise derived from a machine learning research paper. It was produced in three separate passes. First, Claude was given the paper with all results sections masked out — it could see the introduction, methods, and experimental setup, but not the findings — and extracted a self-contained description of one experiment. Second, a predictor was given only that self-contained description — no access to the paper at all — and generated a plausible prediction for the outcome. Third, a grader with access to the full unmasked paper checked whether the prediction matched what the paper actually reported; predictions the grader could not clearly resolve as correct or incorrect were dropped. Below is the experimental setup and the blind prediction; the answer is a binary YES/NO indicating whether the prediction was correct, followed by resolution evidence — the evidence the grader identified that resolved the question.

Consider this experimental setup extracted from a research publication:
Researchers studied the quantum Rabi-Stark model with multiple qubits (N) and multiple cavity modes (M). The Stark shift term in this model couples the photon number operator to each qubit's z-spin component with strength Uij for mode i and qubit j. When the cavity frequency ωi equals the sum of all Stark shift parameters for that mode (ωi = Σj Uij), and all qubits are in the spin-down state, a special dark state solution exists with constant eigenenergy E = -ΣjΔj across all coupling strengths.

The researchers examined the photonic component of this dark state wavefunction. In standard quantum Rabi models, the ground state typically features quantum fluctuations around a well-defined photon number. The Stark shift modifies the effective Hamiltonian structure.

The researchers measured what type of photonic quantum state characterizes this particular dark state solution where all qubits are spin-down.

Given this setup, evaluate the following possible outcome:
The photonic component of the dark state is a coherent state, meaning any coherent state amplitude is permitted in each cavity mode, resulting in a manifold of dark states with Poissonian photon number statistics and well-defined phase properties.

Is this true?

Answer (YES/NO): NO